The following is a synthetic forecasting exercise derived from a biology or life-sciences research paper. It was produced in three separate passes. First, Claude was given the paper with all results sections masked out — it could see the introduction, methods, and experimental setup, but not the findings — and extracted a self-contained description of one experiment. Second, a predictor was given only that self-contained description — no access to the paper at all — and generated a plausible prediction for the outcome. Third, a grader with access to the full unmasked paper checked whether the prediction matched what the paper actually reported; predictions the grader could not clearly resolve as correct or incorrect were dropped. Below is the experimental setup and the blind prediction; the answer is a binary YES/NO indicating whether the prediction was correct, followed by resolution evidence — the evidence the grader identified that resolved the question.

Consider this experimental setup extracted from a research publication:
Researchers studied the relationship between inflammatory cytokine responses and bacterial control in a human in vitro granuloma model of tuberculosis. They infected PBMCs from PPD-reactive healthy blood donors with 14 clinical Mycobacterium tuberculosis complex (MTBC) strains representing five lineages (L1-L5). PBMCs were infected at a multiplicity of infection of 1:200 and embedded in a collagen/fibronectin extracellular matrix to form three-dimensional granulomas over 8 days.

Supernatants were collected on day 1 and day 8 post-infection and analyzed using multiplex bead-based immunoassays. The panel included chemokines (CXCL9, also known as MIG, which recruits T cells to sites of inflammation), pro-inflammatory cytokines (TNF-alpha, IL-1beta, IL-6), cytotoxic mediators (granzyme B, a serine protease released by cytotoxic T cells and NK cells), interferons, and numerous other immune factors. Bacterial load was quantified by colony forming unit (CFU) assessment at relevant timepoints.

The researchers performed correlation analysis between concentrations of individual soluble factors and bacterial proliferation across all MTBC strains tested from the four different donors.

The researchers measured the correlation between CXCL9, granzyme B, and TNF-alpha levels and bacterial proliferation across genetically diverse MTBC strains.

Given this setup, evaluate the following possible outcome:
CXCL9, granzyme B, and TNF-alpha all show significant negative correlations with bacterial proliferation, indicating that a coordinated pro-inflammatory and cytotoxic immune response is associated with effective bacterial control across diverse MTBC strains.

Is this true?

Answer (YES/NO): YES